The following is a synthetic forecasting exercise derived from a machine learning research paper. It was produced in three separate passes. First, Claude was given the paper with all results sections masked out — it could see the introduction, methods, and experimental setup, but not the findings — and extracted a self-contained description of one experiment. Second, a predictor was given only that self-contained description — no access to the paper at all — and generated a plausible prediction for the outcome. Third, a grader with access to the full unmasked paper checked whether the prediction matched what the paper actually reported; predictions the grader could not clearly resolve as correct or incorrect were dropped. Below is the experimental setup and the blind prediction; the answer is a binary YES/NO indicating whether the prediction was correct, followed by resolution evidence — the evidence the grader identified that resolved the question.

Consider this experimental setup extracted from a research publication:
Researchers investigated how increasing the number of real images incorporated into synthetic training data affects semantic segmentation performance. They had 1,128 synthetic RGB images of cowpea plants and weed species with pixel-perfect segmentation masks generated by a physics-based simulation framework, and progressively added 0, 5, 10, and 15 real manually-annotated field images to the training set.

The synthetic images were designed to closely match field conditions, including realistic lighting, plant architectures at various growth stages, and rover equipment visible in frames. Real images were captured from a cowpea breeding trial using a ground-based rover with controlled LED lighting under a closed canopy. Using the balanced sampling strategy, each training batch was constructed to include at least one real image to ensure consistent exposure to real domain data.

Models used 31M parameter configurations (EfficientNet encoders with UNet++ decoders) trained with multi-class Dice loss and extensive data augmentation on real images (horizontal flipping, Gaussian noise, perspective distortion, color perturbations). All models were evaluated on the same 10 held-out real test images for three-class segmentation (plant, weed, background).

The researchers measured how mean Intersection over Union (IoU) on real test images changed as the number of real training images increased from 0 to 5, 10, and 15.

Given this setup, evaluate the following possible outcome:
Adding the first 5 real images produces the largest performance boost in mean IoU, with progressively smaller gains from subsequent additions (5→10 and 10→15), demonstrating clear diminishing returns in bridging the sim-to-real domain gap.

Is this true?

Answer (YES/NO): YES